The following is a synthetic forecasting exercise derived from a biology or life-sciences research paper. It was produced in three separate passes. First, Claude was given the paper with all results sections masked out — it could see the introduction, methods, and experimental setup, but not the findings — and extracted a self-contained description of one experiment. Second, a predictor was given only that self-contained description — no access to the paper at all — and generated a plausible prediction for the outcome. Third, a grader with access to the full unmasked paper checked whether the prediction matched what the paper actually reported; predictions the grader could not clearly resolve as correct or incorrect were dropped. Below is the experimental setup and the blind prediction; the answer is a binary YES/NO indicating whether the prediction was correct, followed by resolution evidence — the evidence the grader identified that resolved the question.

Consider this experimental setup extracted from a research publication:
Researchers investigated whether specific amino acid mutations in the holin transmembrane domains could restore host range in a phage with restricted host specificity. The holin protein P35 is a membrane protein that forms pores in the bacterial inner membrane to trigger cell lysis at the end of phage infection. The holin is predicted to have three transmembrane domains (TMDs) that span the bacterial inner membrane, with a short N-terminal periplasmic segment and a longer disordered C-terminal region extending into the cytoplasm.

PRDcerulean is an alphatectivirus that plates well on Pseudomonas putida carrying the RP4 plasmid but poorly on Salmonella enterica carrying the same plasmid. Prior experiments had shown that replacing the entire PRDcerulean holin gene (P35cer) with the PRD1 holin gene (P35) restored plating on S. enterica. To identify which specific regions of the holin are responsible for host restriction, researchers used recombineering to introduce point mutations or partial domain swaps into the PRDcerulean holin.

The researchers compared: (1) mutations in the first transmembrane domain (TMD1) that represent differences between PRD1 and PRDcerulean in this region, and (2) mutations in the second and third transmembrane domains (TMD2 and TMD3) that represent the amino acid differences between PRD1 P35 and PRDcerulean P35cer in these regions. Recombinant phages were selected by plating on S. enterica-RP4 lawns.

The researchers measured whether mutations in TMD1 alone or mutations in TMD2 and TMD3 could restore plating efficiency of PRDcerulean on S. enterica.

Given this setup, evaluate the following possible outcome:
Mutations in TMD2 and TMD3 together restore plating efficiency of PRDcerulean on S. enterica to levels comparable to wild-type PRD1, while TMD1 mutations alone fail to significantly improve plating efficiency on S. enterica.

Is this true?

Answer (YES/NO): NO